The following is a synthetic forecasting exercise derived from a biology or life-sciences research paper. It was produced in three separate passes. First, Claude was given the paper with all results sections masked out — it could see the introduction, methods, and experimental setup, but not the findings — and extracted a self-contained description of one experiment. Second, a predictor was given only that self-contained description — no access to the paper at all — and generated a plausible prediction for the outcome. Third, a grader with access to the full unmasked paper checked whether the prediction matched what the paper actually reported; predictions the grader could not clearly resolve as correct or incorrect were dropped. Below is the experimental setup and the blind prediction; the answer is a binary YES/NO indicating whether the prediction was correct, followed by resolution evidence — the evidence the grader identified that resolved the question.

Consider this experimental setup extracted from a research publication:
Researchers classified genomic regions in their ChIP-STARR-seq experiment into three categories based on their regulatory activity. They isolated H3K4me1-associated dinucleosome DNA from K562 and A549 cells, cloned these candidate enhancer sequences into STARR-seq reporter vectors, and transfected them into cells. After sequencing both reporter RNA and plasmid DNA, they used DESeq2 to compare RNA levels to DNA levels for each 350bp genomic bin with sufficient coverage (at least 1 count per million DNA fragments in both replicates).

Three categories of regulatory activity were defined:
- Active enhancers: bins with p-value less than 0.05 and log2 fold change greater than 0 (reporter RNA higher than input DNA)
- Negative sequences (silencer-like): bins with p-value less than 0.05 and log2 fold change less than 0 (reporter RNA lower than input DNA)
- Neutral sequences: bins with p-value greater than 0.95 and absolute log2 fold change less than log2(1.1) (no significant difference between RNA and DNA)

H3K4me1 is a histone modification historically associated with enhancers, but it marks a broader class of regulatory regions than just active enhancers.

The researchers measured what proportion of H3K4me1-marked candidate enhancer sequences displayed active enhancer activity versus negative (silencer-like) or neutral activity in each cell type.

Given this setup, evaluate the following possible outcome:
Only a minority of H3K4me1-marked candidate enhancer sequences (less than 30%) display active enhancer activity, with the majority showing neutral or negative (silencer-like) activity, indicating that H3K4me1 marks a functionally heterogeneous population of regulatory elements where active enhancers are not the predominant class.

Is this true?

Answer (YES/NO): YES